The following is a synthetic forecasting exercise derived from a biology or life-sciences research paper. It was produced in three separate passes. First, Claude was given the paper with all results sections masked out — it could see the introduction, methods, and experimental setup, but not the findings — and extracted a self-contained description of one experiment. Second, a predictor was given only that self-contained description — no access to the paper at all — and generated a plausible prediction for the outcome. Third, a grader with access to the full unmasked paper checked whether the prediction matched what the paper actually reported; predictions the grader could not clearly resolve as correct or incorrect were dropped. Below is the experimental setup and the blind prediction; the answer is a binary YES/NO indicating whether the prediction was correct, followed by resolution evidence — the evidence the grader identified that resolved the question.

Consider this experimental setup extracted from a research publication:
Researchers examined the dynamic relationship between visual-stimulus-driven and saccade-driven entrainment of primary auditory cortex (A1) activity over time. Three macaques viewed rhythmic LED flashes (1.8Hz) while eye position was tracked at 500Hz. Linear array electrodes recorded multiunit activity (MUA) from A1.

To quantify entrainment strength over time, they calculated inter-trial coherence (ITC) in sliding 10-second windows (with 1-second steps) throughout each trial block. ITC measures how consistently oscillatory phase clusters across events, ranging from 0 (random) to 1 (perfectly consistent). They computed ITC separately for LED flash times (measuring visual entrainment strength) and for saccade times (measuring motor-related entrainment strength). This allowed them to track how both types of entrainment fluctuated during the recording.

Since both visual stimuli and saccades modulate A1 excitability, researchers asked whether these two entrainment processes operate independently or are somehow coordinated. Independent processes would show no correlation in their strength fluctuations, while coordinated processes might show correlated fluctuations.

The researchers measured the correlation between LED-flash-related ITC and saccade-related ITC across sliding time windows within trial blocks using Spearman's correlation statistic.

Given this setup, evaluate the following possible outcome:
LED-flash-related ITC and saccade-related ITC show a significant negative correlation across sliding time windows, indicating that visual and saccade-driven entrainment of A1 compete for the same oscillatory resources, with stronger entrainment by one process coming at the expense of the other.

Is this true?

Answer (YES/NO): NO